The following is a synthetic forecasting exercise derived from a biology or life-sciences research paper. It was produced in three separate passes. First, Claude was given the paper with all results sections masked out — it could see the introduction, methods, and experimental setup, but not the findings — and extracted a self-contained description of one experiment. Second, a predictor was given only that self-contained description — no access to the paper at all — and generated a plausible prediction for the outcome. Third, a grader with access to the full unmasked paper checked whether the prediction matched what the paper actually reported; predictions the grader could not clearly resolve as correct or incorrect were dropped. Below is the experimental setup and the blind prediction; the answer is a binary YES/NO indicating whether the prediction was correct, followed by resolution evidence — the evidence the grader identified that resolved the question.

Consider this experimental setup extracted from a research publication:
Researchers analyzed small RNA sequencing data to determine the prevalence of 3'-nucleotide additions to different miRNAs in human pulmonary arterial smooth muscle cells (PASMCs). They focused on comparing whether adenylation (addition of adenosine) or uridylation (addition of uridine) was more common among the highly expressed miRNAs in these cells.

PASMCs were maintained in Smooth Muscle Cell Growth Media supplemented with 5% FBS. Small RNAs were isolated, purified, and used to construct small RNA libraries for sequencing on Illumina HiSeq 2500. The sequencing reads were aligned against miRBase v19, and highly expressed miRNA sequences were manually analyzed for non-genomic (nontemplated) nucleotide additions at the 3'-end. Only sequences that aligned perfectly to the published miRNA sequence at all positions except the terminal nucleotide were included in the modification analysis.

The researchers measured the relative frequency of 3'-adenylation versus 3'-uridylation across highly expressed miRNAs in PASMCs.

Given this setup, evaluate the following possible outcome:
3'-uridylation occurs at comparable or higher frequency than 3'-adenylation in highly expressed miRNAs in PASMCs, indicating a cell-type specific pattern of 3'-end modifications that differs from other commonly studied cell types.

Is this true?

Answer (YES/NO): NO